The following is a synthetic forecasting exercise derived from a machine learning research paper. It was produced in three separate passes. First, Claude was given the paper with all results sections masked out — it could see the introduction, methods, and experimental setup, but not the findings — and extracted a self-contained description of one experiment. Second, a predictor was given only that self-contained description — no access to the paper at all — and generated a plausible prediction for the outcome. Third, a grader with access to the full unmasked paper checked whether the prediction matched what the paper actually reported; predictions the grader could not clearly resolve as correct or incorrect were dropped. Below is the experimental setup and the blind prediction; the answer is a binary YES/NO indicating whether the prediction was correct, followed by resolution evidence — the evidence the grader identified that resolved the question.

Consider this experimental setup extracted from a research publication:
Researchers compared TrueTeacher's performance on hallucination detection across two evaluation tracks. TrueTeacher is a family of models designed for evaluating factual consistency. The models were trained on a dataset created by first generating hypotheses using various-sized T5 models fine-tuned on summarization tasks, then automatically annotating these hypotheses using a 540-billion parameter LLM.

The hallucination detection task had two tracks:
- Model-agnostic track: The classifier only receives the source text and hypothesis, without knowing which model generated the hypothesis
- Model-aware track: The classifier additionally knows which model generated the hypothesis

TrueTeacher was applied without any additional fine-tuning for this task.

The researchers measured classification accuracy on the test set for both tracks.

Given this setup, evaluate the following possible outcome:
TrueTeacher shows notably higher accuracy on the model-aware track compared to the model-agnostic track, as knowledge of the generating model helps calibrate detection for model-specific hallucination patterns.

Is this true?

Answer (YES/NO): YES